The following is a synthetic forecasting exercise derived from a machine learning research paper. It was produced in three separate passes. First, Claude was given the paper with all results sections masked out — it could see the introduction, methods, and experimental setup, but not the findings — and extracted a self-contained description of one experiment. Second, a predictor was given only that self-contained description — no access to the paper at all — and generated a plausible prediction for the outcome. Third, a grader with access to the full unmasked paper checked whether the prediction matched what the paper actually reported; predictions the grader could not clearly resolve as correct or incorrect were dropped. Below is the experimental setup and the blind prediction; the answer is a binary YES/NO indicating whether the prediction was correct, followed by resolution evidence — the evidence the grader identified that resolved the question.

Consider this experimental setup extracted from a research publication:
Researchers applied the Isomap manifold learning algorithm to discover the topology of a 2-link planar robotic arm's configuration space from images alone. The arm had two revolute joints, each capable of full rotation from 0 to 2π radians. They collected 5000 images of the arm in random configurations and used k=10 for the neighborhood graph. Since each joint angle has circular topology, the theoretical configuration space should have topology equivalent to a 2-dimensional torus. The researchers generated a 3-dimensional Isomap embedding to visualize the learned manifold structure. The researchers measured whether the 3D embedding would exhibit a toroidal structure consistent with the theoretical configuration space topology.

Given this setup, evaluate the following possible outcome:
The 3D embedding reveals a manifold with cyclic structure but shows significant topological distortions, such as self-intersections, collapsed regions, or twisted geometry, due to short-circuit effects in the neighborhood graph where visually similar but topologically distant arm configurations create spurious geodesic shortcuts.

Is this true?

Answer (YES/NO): NO